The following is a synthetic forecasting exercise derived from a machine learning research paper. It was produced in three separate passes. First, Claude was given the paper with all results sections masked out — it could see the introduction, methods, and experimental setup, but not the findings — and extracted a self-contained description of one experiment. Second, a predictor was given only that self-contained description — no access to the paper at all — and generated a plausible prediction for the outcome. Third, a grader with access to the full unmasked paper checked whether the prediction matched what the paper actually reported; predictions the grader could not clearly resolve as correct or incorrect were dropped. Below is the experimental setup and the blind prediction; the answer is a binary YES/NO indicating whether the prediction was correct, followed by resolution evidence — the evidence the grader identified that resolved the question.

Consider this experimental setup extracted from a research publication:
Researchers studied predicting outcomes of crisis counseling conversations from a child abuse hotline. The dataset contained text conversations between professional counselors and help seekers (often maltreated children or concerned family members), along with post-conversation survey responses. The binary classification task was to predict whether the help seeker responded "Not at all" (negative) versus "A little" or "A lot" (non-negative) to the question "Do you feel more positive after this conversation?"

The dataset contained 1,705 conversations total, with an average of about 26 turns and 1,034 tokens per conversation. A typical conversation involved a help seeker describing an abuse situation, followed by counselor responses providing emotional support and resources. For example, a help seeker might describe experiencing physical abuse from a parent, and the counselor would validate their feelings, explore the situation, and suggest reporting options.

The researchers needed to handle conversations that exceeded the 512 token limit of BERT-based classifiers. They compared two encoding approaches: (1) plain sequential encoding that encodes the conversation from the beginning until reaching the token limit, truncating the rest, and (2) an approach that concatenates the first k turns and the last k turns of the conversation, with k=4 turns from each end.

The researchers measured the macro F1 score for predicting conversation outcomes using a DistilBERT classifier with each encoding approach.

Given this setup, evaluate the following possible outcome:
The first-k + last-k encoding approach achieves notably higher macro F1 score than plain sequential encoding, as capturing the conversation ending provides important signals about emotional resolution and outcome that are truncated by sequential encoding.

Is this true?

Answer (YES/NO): YES